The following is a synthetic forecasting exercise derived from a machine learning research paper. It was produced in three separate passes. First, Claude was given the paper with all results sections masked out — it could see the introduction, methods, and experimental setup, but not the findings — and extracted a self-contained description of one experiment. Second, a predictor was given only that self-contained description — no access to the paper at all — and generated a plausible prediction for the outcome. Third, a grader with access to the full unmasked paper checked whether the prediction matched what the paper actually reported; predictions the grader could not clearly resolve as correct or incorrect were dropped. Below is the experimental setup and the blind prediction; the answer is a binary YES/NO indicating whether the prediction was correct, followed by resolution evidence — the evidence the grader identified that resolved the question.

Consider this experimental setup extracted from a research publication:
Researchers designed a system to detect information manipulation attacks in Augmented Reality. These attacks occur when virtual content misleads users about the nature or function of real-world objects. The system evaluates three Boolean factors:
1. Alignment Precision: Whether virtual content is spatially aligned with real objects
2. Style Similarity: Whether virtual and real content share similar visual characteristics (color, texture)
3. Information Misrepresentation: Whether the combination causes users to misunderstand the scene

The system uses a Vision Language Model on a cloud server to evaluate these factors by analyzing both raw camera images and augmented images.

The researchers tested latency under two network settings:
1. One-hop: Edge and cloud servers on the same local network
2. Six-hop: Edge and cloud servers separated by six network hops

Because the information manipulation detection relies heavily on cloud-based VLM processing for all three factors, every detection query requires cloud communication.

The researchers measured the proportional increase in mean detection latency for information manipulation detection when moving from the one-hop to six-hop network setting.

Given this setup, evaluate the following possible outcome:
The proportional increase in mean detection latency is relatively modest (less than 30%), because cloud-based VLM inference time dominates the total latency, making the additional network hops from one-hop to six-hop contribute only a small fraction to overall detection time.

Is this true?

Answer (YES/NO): YES